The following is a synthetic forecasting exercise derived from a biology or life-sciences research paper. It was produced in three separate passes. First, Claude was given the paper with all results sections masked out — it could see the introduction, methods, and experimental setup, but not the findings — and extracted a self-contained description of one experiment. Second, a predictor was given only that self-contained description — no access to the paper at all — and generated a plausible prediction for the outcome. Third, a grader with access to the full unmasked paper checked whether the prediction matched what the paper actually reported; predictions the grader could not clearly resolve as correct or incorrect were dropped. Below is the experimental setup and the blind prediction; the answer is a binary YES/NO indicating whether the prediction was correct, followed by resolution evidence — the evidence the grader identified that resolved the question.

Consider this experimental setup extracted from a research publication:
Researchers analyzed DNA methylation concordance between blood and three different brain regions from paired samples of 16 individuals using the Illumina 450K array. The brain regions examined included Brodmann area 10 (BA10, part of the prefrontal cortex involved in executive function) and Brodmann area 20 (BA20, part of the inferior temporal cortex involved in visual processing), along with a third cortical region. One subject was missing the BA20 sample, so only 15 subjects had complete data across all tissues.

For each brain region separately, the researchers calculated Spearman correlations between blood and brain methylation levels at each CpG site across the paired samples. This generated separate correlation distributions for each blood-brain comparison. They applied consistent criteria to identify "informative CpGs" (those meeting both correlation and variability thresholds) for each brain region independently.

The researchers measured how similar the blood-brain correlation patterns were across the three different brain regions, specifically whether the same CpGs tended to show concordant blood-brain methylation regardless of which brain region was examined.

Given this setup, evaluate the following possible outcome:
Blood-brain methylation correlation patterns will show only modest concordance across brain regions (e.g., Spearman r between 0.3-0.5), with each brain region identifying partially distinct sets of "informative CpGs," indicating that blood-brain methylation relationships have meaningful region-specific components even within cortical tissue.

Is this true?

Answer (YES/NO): NO